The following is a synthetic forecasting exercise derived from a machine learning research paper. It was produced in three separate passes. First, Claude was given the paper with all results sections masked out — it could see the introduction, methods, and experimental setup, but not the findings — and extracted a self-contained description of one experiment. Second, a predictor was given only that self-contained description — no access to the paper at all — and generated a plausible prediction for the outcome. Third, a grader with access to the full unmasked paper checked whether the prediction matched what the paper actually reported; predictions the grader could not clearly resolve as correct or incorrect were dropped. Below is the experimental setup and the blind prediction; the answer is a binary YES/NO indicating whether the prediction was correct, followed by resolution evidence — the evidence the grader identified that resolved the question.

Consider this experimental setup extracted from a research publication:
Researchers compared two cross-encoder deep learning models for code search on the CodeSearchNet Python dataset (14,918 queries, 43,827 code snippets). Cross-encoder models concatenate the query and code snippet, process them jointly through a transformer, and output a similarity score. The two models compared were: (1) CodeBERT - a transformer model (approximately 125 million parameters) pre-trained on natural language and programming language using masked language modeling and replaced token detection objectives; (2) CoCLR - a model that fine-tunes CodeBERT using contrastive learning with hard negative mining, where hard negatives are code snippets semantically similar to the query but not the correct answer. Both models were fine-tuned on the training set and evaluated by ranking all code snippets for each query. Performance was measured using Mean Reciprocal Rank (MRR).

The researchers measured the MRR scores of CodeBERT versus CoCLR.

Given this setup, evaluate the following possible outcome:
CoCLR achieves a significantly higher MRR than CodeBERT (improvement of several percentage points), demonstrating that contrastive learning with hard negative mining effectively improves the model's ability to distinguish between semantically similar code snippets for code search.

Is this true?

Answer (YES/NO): NO